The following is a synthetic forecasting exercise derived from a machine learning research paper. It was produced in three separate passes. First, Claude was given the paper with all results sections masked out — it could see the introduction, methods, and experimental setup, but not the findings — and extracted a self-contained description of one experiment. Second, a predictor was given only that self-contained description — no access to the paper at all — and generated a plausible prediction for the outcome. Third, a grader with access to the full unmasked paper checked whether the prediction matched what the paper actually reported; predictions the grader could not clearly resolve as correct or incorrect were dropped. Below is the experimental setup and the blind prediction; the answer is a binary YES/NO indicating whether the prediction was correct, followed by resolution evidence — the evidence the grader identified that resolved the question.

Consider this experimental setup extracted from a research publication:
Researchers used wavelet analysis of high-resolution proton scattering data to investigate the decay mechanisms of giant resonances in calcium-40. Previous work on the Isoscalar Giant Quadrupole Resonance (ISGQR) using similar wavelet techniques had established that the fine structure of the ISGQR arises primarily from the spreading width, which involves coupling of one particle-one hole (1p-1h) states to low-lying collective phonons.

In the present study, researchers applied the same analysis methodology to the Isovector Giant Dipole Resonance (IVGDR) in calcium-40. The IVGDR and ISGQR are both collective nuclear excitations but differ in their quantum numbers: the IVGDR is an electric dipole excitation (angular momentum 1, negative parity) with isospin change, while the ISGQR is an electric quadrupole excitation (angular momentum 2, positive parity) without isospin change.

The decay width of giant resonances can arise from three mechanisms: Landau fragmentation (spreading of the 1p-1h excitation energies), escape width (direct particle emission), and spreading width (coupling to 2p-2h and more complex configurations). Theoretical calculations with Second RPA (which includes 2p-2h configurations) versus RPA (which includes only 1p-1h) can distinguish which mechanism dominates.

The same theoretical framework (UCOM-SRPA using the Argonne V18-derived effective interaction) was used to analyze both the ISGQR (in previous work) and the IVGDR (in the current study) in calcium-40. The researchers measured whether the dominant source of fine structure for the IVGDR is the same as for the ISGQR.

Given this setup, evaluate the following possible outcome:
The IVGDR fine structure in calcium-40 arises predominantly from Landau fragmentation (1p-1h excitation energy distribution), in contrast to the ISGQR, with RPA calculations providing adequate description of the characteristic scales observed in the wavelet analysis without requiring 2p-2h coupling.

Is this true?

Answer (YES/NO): YES